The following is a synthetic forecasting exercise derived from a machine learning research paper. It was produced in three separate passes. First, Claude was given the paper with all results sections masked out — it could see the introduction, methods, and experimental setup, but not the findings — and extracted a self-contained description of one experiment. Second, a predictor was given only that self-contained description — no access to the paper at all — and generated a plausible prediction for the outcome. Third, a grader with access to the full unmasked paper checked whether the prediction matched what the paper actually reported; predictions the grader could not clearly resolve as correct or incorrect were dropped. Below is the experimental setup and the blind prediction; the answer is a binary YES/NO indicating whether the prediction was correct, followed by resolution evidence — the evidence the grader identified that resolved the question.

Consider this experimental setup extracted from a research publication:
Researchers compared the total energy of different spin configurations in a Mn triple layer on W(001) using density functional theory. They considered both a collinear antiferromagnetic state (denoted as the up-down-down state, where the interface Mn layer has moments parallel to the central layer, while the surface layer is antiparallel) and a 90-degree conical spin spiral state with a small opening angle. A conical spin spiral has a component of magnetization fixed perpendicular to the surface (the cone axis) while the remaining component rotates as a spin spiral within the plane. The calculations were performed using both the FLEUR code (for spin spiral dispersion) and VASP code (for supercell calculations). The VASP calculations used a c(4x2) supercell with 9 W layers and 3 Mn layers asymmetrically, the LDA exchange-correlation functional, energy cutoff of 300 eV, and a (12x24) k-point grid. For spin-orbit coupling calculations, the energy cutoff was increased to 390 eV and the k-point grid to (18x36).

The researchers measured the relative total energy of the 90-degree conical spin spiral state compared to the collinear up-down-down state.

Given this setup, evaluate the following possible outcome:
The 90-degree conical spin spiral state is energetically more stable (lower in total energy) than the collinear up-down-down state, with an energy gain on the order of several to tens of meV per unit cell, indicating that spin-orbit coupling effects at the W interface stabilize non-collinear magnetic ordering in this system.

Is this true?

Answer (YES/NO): NO